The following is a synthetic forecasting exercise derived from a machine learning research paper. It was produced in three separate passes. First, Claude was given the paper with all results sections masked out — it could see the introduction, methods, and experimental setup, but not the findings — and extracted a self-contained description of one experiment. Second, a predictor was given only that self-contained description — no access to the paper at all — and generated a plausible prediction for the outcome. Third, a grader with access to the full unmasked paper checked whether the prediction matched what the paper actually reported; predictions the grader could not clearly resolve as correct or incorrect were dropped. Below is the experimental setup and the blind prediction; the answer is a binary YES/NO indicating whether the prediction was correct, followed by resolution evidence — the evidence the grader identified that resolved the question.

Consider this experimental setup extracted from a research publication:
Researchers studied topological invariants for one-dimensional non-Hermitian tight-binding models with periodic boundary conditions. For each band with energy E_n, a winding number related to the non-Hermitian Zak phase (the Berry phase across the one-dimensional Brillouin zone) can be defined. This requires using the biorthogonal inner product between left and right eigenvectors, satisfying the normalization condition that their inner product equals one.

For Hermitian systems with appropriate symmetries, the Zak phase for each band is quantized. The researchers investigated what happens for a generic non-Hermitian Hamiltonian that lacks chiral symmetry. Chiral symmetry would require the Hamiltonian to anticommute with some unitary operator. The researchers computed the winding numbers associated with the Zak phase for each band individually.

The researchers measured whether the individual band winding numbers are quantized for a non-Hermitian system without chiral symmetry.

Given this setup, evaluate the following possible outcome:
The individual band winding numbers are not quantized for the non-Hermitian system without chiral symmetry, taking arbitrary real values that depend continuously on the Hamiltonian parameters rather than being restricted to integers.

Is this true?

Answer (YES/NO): NO